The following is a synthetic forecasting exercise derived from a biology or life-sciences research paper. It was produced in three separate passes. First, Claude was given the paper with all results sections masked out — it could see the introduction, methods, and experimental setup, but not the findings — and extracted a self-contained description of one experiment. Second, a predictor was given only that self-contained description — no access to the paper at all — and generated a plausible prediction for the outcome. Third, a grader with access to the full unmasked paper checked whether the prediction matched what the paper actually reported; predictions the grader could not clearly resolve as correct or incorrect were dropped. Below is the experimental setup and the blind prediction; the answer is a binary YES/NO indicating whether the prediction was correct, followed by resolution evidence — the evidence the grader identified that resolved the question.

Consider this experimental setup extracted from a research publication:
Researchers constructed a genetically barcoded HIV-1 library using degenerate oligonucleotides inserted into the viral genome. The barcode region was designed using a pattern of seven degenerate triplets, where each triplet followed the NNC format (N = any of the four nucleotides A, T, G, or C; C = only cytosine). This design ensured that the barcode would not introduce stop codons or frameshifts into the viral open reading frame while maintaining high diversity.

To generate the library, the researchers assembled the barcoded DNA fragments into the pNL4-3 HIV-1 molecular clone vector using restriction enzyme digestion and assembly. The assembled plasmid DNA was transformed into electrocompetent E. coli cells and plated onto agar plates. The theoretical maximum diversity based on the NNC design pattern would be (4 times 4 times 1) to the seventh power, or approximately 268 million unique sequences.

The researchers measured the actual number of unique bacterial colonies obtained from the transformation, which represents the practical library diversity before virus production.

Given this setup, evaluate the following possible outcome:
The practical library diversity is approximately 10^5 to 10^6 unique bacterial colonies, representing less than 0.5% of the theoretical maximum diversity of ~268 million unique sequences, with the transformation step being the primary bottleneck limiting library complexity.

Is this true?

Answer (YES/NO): NO